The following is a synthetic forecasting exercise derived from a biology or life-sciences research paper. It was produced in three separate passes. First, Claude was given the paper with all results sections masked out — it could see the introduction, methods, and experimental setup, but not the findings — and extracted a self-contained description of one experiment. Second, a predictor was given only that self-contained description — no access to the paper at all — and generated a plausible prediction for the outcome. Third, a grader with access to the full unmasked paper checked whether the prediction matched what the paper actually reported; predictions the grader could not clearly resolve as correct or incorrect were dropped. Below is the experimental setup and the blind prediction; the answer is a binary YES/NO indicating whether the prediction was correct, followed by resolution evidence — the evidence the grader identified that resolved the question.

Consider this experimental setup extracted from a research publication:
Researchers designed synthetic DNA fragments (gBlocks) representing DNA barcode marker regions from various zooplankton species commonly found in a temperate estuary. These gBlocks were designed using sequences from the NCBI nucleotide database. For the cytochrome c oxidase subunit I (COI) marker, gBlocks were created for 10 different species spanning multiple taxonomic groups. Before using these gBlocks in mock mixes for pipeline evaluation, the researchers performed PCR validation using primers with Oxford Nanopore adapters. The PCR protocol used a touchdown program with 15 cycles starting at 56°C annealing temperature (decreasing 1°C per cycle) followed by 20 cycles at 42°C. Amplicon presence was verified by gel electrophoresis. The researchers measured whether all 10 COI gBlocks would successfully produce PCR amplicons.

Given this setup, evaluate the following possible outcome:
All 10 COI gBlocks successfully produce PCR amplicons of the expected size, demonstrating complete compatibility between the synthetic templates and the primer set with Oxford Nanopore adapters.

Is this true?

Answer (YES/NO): NO